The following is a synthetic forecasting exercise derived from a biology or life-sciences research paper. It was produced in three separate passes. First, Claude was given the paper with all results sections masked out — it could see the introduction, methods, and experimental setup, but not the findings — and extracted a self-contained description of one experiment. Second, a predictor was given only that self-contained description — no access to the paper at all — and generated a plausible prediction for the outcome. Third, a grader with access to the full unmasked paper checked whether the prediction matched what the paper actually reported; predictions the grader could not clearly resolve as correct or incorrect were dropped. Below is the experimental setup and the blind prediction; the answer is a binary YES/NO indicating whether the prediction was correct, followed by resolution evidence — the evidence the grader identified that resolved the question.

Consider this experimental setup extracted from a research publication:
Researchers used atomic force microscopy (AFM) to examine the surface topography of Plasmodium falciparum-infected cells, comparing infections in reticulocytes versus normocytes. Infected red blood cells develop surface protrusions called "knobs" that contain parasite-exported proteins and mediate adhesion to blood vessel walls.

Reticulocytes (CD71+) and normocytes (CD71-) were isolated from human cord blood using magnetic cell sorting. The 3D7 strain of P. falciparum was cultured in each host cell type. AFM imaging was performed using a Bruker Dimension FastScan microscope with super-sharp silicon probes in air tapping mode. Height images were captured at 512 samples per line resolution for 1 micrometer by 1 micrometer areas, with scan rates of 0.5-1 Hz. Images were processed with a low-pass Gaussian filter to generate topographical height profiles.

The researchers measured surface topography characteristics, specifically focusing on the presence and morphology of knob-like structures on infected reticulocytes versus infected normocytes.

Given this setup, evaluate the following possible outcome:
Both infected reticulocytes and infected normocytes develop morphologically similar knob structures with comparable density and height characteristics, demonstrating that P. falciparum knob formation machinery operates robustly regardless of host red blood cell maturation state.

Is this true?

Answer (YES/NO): NO